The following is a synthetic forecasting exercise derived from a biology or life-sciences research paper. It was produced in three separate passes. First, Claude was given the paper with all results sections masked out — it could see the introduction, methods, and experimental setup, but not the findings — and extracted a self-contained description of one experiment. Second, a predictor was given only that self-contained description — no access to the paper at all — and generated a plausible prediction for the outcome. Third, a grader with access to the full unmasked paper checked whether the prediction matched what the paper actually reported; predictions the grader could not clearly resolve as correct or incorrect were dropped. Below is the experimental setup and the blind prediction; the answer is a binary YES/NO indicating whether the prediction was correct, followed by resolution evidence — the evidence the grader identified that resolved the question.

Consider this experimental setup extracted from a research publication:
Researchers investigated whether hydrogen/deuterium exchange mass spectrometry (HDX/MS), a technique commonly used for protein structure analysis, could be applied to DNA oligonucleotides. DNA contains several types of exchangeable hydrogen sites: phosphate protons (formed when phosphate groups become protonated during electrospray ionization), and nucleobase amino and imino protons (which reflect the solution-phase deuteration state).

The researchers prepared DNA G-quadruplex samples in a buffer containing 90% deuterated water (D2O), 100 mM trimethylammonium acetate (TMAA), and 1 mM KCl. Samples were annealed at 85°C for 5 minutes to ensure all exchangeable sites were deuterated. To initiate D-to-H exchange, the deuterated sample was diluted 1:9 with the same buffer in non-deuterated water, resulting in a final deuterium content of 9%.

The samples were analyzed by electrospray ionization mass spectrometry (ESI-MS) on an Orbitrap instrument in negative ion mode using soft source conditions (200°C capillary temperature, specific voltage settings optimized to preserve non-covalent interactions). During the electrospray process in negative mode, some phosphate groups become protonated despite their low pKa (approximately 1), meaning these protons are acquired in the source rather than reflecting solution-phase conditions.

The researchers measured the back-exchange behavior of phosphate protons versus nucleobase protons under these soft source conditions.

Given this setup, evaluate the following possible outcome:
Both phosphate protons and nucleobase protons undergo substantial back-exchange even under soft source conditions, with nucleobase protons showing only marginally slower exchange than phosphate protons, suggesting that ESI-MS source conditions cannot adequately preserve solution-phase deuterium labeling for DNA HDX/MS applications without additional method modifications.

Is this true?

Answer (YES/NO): NO